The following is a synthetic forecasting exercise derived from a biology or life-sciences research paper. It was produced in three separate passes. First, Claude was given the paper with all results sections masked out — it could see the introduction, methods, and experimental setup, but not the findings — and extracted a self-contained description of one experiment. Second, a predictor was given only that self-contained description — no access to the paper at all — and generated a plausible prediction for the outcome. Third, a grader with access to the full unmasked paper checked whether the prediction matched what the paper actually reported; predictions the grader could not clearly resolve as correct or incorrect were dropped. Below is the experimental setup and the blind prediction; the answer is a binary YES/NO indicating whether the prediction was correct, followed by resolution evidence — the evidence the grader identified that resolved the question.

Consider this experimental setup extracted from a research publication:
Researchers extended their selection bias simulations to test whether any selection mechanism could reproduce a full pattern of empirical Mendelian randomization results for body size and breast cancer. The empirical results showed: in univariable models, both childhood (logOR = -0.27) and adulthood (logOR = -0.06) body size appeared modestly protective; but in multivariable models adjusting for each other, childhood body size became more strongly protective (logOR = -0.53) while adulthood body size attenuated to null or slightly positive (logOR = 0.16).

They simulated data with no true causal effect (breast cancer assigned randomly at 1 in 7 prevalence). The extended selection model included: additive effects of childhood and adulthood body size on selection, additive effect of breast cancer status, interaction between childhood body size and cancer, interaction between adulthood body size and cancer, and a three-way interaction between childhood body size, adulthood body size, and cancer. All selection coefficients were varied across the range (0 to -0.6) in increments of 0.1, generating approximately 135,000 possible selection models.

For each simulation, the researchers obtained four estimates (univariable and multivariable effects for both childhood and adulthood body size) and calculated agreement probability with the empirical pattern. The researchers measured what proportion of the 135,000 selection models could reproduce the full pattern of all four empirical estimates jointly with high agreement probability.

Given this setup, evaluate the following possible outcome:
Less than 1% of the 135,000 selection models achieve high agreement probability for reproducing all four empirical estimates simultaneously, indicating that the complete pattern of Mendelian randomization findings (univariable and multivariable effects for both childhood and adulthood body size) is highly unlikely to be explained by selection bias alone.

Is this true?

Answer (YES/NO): YES